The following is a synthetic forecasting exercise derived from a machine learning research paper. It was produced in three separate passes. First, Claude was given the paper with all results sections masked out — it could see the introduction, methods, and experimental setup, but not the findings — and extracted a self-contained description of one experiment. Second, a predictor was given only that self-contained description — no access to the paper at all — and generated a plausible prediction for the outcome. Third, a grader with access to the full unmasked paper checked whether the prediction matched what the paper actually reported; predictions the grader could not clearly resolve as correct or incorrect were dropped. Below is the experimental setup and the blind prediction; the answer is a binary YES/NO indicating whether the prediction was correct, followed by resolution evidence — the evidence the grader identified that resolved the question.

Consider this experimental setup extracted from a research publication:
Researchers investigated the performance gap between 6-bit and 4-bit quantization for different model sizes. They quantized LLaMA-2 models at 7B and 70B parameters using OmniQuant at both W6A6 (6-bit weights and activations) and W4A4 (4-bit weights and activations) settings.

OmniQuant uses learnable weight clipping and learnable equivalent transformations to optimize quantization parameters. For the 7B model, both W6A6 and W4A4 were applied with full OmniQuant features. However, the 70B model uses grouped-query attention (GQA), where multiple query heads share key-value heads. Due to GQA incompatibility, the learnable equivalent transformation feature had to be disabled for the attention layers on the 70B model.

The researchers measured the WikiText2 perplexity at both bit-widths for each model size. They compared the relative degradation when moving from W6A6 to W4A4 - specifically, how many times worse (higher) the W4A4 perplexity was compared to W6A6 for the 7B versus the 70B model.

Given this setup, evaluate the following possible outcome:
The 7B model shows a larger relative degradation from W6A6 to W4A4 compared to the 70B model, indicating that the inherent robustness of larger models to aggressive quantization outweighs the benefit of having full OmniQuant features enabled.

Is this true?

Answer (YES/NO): NO